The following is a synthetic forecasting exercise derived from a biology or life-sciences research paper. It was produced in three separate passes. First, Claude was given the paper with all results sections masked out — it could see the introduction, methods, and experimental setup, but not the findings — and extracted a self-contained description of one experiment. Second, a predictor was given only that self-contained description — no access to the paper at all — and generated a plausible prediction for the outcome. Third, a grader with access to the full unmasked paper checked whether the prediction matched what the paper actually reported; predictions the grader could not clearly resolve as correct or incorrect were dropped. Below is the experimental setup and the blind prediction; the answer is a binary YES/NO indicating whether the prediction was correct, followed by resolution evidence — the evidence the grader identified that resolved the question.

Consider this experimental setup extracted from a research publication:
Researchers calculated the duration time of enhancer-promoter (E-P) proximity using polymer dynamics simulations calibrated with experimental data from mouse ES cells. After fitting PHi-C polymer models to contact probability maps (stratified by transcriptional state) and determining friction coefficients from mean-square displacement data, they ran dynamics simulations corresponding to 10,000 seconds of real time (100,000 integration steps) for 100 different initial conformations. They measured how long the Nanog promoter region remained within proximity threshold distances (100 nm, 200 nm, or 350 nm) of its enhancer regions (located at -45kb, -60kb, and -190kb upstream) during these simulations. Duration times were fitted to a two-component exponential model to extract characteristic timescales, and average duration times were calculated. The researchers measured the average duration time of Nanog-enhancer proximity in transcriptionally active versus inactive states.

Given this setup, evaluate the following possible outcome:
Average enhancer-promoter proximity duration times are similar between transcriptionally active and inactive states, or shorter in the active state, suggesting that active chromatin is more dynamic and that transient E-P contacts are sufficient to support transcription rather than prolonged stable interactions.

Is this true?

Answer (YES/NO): NO